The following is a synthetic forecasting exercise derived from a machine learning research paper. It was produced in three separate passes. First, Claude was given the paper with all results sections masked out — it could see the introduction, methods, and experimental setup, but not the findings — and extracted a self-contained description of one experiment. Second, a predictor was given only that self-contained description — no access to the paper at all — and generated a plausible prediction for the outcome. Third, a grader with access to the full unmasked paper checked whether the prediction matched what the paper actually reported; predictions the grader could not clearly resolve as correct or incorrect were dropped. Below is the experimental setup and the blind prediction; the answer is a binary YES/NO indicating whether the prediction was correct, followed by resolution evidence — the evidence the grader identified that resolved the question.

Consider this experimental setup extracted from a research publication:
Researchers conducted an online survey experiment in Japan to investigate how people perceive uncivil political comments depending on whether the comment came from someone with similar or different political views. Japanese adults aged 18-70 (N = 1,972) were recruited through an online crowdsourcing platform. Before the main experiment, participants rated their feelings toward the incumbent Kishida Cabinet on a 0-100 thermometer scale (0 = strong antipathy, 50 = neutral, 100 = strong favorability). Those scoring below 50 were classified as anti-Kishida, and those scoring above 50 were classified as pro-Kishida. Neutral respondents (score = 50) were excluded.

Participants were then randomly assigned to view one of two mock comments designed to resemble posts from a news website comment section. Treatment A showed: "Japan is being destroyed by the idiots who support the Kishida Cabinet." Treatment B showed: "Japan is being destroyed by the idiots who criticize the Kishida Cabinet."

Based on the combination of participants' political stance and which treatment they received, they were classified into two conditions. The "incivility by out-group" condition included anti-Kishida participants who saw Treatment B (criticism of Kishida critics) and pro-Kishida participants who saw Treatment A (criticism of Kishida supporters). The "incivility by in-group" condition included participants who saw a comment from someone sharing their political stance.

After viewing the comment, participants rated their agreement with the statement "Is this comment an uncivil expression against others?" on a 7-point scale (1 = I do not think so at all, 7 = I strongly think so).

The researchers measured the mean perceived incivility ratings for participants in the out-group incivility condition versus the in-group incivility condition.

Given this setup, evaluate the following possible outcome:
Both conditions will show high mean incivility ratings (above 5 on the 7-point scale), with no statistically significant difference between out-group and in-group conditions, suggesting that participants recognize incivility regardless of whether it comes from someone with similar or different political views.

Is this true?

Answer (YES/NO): NO